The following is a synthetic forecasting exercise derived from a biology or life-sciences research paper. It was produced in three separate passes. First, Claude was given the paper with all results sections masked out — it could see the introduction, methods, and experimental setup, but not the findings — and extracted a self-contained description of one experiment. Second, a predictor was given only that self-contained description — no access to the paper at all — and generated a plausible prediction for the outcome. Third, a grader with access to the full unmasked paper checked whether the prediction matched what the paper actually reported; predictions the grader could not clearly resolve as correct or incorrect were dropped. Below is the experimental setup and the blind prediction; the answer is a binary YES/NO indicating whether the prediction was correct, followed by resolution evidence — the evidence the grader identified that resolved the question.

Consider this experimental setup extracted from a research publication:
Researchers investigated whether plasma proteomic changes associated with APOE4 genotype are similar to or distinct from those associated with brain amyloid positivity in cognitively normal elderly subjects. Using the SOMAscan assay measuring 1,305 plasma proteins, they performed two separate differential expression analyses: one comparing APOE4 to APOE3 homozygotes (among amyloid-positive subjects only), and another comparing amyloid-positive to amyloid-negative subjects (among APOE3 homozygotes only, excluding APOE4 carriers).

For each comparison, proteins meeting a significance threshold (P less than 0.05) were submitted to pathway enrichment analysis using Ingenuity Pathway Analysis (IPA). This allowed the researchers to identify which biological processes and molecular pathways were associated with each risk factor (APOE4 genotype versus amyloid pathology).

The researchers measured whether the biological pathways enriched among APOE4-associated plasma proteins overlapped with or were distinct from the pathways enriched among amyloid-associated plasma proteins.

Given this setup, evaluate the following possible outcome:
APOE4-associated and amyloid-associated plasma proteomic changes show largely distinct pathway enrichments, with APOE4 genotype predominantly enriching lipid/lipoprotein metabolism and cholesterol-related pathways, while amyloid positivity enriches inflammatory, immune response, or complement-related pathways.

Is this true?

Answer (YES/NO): NO